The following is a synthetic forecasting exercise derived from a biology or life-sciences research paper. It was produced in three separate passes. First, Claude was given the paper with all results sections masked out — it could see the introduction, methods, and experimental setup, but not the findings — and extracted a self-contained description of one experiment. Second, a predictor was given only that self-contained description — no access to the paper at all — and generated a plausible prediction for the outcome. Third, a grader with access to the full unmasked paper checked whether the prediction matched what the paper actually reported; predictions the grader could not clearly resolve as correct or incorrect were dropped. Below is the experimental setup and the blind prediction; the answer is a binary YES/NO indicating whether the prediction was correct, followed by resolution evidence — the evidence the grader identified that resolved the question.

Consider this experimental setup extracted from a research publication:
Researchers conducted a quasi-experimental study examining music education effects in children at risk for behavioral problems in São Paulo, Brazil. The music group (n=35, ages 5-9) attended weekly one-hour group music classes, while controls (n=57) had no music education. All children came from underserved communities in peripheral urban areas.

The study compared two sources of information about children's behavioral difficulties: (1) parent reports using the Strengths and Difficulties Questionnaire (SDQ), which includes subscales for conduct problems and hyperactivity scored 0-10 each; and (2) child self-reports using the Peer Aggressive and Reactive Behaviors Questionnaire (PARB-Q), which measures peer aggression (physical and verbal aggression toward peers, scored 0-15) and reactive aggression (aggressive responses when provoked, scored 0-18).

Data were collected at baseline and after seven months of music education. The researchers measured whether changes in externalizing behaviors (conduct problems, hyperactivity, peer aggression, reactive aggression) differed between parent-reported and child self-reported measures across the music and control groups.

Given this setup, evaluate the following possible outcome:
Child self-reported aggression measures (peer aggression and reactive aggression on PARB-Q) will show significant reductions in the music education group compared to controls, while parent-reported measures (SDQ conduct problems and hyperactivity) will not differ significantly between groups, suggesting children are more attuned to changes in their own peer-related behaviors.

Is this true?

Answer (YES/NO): NO